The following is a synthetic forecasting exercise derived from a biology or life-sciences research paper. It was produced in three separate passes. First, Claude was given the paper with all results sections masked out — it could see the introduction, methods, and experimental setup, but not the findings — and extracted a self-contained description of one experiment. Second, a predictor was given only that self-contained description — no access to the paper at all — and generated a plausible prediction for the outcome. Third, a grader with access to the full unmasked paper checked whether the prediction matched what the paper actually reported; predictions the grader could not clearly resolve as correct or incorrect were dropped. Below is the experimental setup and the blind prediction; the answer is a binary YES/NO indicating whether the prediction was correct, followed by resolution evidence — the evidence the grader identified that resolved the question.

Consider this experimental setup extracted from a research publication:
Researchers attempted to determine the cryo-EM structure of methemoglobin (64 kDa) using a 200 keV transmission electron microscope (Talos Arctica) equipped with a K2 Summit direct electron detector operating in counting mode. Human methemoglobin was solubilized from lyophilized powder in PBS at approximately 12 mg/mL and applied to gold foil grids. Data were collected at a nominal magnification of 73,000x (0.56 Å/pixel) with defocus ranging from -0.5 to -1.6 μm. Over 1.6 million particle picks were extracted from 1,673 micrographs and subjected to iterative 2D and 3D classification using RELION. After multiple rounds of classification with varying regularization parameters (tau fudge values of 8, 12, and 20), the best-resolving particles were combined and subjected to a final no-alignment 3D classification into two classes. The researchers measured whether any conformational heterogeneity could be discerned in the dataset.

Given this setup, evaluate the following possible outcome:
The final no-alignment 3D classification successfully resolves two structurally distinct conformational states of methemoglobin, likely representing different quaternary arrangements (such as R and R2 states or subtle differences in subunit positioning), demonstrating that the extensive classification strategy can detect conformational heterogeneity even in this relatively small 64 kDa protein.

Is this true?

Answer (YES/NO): YES